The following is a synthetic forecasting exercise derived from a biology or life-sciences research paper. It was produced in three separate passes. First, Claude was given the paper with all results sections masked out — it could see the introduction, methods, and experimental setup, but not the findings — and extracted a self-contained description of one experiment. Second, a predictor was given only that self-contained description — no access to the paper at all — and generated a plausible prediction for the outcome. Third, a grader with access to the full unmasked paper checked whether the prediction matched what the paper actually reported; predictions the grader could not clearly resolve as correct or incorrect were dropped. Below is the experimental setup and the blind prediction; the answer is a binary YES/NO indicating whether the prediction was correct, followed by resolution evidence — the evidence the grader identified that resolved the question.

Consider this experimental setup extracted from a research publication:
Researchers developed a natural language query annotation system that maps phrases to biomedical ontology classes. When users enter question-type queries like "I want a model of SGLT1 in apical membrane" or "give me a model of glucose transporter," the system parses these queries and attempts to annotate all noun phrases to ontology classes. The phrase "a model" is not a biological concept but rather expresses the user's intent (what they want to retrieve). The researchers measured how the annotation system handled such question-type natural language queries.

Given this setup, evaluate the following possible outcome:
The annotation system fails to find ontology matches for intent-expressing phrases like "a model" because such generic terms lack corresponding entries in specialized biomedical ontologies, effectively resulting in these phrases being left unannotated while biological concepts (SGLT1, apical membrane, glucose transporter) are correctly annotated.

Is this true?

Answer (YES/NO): NO